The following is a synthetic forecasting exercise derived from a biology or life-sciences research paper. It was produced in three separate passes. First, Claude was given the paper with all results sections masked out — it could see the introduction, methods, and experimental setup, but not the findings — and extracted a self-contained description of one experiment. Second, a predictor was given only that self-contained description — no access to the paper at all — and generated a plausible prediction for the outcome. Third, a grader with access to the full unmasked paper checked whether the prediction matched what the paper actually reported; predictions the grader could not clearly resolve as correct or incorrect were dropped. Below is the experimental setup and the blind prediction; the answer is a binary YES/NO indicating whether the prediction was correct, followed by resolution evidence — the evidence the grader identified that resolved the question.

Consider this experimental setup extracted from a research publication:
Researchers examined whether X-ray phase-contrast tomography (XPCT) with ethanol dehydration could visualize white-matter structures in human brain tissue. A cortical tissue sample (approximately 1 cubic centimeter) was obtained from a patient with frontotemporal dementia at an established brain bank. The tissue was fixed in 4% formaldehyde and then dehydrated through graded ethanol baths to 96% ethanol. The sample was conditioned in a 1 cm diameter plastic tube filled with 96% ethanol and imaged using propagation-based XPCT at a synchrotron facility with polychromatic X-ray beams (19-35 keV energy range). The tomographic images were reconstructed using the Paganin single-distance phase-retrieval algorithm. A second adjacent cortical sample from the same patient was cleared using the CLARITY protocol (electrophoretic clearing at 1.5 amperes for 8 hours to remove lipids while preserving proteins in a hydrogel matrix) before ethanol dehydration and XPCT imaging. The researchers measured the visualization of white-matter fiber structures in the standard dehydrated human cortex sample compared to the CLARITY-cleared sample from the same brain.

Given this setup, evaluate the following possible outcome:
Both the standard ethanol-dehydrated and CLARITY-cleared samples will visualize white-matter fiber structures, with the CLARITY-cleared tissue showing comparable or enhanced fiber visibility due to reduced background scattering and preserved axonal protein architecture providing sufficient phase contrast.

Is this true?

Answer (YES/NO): NO